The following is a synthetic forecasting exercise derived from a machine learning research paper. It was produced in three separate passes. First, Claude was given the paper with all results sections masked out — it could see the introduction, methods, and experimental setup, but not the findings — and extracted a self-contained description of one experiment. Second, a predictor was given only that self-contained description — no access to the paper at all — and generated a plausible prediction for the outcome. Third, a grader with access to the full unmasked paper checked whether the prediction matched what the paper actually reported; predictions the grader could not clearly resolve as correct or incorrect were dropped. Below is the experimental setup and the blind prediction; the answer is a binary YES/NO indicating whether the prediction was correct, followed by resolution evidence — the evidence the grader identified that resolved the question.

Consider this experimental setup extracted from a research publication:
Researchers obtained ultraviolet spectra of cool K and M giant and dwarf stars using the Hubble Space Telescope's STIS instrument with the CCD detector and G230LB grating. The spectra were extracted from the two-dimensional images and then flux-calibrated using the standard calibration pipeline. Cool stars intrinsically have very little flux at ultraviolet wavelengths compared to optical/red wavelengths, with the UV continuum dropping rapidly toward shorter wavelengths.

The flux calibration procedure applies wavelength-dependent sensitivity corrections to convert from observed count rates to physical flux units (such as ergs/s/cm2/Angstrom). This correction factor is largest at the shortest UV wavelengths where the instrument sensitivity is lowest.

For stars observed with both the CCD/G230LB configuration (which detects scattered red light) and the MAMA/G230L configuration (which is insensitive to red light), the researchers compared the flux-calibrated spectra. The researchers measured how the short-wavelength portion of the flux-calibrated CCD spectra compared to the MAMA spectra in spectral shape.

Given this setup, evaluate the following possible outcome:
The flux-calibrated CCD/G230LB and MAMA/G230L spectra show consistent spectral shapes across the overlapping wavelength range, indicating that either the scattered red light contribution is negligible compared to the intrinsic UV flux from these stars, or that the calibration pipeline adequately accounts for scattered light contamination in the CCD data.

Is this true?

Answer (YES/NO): NO